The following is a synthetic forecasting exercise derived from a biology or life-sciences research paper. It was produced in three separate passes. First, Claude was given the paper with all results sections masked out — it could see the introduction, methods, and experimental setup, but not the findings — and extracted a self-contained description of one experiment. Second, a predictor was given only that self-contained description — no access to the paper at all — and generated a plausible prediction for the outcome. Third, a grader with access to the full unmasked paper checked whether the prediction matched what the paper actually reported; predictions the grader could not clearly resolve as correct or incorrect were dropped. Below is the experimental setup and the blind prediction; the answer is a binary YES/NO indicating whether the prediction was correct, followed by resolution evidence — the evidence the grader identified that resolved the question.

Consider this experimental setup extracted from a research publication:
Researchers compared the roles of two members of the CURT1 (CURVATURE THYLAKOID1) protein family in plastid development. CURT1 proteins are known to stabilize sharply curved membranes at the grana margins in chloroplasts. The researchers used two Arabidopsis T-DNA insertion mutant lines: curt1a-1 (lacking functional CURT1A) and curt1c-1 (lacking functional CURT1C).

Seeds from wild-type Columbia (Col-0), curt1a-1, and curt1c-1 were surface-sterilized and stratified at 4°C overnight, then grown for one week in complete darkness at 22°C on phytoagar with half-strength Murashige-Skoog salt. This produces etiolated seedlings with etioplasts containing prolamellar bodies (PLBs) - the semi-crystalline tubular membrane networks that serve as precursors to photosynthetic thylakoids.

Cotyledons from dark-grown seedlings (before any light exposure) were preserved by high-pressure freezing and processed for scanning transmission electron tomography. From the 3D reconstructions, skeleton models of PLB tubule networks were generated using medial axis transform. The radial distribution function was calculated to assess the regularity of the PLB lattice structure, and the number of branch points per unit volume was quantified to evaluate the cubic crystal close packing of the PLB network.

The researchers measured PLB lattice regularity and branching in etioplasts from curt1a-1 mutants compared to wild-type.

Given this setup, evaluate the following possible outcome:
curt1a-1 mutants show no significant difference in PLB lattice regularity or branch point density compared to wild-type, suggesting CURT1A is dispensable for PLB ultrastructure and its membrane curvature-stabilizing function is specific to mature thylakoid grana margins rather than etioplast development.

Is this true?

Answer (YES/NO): NO